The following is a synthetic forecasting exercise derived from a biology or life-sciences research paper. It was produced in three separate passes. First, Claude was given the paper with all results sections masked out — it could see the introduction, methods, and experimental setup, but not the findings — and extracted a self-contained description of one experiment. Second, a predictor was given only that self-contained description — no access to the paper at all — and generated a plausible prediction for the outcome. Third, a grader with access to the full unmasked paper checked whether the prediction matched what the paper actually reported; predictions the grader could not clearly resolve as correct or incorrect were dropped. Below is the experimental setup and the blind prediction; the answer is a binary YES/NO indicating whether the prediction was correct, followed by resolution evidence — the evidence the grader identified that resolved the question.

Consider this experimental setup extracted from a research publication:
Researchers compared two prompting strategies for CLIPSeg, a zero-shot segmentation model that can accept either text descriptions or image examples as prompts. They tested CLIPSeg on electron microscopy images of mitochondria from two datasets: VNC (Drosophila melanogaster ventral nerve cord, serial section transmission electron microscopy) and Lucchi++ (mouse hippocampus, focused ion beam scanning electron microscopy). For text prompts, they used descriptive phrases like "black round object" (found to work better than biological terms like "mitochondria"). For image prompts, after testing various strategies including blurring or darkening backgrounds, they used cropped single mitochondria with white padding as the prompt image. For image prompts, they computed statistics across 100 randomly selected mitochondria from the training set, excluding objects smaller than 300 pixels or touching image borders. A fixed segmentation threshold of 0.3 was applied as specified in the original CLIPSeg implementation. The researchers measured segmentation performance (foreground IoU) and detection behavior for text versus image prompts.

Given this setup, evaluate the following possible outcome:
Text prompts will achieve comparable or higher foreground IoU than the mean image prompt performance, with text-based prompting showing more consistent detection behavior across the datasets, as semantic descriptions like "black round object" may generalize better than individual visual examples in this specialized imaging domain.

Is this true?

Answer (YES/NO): NO